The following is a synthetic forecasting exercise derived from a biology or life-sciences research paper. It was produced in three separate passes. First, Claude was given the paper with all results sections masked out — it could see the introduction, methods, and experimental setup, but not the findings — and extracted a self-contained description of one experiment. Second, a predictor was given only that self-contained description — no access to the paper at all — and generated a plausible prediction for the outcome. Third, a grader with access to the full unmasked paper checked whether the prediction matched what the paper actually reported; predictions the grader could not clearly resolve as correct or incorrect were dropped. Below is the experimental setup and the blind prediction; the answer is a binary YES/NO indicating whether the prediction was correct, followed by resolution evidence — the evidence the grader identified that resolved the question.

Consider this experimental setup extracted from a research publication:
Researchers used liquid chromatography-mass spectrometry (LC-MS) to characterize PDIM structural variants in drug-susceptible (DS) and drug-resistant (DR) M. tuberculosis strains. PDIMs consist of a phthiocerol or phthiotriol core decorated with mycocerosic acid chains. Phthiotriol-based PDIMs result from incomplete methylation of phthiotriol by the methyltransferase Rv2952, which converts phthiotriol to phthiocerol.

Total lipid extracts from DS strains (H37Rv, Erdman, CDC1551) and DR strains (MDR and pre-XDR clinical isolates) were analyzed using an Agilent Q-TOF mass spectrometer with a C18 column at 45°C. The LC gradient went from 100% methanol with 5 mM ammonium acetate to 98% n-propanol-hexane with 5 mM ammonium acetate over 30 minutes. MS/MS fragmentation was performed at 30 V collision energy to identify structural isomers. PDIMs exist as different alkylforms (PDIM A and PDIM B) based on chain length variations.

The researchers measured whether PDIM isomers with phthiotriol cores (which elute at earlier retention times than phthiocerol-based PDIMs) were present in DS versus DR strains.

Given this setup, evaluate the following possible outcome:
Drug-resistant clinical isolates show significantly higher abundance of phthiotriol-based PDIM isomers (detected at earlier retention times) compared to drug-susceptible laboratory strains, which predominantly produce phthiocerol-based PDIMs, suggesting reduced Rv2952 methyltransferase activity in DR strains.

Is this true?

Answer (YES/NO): YES